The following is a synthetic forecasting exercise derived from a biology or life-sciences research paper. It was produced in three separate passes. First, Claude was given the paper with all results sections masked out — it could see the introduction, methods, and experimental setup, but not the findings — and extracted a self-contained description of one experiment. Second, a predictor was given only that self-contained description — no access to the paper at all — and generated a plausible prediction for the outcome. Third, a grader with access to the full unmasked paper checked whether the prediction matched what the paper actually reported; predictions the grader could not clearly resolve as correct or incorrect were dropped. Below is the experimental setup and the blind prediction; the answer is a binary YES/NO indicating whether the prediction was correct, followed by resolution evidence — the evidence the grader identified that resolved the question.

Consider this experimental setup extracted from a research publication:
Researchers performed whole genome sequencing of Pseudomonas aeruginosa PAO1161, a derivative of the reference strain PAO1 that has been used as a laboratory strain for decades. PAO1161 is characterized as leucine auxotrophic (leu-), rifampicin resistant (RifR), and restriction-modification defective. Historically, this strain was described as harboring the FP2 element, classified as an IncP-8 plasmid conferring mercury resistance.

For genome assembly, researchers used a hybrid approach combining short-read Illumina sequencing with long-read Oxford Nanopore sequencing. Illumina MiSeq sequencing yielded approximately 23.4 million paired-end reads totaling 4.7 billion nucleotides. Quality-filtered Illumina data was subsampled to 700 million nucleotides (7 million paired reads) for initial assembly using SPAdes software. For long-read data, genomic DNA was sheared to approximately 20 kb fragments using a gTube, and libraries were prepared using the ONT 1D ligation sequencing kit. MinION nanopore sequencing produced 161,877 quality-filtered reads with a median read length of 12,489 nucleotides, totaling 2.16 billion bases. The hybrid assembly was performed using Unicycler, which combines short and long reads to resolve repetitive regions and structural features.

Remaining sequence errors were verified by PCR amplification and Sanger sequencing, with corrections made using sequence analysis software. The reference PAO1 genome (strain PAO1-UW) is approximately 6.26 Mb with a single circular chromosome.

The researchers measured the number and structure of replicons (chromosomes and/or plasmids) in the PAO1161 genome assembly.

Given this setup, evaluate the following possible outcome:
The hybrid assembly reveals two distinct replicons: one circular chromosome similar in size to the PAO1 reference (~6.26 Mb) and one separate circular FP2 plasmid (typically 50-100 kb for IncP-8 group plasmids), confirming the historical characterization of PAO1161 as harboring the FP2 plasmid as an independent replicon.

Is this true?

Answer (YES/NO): NO